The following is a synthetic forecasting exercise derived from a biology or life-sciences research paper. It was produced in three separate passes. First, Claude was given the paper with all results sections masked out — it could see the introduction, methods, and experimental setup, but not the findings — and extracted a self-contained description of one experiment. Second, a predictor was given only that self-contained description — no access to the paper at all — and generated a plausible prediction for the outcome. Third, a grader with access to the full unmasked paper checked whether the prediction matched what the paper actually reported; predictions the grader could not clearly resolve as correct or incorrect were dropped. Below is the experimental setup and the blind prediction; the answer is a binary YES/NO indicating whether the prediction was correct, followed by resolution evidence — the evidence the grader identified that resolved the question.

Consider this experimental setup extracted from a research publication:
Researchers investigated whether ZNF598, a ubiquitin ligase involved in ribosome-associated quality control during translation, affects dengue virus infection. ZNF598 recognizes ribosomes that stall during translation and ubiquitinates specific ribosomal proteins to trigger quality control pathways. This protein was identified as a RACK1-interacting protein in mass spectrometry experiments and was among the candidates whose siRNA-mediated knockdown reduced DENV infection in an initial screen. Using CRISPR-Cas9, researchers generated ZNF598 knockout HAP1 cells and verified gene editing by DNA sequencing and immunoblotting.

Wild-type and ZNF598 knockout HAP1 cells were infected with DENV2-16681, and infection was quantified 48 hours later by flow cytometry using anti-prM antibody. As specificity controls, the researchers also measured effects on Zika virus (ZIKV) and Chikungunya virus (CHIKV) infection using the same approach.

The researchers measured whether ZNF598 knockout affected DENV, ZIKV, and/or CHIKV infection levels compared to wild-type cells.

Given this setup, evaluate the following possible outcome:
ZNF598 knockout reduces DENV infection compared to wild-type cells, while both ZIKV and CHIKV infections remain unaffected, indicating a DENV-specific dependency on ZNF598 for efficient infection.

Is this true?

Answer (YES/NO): NO